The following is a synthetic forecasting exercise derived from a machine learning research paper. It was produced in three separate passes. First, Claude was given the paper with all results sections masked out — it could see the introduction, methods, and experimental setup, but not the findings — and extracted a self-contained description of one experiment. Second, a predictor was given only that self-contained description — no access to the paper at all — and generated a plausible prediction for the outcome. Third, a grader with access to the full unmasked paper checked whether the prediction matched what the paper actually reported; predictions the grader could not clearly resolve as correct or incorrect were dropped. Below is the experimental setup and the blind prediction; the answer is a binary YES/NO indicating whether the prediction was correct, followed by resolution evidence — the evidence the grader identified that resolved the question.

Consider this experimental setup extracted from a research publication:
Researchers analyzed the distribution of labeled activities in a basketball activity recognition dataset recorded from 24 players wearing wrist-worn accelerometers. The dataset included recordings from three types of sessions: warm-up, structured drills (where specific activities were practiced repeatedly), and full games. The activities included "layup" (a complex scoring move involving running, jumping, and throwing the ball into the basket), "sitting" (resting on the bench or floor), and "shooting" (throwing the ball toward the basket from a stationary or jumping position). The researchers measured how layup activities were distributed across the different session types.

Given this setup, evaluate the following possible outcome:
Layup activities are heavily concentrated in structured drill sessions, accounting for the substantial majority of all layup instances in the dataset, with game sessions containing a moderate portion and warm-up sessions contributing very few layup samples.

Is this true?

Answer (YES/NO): NO